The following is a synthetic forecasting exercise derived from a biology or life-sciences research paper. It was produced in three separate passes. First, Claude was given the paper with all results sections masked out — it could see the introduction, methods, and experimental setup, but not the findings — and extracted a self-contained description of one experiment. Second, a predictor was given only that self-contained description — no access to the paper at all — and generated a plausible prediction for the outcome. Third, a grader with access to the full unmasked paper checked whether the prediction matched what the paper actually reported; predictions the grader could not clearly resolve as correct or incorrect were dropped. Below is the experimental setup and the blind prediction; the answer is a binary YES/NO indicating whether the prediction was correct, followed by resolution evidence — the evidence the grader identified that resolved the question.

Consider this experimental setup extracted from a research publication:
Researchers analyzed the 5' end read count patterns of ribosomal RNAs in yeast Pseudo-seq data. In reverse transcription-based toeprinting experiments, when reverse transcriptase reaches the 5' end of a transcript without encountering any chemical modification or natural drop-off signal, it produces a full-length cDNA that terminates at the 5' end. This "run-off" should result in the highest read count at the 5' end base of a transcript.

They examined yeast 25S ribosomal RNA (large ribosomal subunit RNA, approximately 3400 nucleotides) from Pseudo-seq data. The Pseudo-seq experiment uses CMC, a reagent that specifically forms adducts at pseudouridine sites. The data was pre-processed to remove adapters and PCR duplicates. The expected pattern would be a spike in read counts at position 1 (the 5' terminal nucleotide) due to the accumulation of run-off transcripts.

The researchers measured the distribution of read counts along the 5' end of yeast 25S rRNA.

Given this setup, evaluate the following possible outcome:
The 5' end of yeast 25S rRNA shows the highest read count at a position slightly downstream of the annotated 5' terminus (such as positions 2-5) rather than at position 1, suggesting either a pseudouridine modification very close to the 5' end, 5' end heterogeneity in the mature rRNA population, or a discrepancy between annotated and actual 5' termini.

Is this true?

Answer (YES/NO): NO